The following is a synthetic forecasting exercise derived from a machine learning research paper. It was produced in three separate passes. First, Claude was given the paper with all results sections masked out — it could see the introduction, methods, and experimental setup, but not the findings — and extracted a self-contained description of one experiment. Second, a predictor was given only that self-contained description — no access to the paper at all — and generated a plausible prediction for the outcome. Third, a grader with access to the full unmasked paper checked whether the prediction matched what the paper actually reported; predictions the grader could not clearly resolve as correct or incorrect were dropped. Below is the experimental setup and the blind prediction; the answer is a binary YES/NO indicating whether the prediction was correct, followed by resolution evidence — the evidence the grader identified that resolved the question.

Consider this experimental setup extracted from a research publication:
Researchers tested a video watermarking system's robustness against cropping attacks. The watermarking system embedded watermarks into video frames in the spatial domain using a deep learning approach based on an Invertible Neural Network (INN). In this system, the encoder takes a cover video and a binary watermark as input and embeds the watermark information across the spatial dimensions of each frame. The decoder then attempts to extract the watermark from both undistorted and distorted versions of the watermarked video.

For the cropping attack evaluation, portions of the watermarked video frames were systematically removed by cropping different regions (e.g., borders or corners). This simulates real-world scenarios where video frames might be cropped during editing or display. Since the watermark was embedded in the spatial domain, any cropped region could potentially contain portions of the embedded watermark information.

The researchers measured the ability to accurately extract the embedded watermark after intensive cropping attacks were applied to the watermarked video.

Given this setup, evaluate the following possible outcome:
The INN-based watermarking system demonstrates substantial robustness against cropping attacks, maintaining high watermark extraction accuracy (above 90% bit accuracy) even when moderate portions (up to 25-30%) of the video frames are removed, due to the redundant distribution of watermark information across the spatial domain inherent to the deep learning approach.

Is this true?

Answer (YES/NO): NO